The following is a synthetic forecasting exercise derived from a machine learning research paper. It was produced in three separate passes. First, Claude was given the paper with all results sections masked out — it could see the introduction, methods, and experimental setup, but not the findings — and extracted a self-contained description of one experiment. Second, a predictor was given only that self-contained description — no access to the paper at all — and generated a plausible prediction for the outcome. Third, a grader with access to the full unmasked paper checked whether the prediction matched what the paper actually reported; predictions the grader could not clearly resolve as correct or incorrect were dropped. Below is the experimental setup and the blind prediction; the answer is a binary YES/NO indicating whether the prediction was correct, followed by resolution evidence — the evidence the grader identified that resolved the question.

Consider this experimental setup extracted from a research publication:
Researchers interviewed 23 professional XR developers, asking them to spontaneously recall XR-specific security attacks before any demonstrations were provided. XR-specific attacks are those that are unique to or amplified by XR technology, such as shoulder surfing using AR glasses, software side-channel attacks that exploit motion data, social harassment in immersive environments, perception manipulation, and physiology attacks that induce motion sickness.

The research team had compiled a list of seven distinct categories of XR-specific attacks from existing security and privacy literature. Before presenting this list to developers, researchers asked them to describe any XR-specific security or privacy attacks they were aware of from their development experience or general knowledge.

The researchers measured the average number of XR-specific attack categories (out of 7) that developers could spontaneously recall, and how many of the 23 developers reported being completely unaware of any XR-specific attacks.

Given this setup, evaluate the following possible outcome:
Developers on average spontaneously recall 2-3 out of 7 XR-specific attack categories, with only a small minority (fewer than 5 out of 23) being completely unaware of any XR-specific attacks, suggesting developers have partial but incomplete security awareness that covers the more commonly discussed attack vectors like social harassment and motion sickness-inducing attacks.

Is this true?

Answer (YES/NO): NO